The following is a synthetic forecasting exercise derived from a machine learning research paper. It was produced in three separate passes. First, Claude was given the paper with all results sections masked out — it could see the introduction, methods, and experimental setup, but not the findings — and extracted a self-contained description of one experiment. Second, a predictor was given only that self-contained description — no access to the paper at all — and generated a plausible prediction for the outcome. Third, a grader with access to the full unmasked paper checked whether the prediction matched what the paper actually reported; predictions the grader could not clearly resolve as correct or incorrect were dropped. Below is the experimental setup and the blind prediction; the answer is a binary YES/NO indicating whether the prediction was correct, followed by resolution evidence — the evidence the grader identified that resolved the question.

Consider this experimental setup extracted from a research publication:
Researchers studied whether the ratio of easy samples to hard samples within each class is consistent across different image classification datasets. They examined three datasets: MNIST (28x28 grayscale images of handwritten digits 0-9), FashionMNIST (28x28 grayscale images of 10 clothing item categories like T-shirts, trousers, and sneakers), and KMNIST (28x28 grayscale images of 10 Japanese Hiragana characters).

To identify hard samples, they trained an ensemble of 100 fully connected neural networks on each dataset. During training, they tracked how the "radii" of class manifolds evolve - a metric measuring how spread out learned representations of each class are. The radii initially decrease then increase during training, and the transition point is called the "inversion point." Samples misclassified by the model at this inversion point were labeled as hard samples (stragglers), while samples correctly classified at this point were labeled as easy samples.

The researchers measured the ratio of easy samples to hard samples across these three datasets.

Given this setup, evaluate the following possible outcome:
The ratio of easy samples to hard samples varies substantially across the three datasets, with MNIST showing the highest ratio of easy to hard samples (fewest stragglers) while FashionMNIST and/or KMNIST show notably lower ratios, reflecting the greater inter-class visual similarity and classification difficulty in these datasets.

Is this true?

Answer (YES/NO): YES